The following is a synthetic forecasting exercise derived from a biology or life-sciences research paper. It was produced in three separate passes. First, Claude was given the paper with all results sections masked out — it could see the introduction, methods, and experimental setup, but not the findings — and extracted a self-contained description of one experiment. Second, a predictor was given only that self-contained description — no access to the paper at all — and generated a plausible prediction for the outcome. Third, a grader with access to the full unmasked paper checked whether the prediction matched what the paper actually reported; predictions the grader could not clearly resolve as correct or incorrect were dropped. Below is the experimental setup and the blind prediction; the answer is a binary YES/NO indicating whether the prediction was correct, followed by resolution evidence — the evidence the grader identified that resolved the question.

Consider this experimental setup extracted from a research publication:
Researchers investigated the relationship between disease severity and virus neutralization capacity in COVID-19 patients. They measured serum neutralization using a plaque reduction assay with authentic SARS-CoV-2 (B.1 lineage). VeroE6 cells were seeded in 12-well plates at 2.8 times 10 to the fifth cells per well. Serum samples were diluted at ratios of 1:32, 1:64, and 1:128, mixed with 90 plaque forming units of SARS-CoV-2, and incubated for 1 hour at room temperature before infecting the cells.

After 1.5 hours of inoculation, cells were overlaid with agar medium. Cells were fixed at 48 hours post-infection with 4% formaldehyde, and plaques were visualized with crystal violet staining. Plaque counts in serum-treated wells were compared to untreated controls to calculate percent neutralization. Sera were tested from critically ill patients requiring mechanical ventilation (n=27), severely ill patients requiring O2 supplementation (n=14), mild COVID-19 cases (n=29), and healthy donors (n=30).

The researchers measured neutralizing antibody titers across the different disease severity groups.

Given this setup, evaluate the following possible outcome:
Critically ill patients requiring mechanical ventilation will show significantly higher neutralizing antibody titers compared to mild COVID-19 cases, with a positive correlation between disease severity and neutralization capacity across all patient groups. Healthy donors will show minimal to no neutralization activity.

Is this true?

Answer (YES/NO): NO